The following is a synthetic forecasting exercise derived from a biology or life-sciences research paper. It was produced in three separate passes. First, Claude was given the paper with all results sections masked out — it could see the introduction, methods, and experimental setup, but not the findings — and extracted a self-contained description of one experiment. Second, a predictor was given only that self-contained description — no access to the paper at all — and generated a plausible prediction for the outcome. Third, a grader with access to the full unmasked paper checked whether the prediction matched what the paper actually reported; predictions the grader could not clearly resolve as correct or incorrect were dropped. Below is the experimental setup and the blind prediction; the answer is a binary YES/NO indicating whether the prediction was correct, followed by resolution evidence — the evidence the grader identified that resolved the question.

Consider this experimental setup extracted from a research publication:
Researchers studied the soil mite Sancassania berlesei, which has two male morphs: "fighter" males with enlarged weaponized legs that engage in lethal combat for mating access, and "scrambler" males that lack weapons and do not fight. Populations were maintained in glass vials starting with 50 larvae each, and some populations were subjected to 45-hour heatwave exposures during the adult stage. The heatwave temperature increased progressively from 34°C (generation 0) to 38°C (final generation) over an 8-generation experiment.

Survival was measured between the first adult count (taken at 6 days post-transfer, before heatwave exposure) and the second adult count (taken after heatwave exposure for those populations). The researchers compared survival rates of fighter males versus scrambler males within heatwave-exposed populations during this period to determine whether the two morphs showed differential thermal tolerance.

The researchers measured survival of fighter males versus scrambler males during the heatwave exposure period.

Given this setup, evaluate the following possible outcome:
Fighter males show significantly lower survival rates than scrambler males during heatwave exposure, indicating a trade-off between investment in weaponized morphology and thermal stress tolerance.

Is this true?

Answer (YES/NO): NO